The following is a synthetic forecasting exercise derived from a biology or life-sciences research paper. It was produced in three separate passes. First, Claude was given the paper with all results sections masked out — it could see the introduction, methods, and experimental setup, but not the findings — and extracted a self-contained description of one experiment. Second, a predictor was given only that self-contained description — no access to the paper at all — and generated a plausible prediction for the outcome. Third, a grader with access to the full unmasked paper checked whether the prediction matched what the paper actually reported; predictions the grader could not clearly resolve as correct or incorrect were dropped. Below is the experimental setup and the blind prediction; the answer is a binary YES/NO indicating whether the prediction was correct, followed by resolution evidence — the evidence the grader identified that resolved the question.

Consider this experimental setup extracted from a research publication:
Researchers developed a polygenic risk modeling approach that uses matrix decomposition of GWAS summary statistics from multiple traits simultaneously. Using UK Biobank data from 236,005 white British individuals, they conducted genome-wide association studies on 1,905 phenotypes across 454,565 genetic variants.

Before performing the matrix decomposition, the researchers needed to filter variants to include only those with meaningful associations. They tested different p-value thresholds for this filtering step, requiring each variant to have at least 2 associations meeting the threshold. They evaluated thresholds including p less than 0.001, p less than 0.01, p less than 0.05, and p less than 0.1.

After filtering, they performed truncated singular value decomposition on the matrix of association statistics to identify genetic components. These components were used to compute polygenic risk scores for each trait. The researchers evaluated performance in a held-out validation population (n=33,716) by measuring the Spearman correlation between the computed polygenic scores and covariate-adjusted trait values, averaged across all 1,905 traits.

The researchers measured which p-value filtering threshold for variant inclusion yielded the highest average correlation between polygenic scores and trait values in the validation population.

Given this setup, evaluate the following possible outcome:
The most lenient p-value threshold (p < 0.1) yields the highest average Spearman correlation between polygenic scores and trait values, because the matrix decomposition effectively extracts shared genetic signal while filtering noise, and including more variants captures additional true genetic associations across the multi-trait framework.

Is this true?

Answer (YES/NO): NO